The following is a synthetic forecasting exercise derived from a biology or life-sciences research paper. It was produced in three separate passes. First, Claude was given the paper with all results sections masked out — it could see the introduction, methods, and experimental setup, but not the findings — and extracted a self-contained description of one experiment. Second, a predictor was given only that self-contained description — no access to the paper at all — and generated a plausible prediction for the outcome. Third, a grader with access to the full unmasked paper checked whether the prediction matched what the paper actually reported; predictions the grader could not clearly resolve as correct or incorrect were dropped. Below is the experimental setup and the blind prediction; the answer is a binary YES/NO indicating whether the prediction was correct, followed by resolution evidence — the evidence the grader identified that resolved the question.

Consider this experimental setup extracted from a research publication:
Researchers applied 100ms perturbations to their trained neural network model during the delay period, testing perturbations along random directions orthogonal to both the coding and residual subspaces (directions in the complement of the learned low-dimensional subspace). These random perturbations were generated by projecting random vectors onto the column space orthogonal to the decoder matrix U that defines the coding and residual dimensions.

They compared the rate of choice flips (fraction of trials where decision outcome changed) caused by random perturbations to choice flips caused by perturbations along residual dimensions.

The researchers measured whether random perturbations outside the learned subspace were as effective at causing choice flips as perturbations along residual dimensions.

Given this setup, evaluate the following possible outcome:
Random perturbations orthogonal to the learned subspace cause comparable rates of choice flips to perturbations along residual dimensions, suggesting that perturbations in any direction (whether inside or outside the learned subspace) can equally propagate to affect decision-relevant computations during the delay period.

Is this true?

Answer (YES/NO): NO